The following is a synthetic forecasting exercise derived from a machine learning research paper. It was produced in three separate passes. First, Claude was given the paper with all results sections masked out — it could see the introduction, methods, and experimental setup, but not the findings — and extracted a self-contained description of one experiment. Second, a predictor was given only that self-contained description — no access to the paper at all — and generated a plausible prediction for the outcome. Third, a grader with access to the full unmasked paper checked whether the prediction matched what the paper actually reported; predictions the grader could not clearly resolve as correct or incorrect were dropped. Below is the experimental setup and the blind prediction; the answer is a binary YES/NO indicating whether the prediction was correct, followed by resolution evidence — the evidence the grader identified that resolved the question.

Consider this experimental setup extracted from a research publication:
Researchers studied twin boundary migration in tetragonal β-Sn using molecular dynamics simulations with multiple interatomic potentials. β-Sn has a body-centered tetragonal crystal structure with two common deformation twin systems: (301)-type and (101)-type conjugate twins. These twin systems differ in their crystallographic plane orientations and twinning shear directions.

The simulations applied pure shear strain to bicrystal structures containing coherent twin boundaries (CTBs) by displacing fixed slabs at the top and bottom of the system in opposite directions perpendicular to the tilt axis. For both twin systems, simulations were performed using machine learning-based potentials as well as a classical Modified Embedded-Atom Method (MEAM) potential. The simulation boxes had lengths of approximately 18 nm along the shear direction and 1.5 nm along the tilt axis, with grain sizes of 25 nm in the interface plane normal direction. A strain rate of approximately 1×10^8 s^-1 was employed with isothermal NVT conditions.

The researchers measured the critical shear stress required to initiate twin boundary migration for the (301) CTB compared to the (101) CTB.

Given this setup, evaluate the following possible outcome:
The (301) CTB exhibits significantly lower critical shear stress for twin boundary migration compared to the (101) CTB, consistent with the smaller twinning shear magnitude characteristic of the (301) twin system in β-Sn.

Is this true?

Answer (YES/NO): NO